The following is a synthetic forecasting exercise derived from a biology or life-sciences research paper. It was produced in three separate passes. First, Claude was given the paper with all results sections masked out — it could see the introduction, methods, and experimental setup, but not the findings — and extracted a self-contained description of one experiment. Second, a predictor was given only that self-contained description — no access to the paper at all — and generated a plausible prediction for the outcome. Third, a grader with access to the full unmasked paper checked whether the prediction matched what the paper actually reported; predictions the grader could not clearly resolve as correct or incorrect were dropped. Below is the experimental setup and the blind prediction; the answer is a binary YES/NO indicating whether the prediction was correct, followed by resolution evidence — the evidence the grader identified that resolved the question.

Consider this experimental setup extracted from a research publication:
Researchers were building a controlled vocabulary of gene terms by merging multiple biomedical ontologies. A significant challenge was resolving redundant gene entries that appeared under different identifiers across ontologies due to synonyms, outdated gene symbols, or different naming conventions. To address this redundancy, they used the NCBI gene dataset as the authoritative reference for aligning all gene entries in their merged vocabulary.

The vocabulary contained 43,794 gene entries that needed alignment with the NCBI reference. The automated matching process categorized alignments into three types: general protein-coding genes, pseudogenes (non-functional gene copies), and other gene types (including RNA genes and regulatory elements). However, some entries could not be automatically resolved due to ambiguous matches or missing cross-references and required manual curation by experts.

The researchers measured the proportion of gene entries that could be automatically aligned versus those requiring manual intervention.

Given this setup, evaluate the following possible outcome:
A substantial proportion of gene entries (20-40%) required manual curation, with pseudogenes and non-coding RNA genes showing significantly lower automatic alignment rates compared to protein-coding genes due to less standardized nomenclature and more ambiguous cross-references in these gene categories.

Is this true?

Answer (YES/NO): NO